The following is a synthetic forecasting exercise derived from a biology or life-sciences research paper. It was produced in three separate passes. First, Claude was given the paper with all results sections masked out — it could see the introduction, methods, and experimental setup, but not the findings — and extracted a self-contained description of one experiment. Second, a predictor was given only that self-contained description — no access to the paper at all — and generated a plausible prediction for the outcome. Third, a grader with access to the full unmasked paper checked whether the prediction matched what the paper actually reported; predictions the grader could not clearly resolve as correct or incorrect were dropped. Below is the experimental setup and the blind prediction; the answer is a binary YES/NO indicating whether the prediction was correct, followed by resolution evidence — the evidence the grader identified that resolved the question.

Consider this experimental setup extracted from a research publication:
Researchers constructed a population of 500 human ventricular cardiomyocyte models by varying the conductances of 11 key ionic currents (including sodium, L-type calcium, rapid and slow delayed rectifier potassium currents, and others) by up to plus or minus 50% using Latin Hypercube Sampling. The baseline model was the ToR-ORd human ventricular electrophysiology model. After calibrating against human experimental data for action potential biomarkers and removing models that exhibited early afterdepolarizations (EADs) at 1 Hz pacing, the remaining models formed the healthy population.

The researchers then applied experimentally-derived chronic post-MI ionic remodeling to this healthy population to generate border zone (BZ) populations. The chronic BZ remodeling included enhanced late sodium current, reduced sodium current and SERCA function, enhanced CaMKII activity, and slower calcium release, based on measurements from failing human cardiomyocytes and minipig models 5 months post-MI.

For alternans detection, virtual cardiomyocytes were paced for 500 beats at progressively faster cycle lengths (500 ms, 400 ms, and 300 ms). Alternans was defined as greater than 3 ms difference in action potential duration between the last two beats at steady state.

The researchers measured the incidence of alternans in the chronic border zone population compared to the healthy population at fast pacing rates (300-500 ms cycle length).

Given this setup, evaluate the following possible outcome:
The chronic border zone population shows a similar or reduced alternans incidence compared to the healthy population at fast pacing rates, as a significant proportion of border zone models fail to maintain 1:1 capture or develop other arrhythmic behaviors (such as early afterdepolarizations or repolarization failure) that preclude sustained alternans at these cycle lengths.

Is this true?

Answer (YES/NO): NO